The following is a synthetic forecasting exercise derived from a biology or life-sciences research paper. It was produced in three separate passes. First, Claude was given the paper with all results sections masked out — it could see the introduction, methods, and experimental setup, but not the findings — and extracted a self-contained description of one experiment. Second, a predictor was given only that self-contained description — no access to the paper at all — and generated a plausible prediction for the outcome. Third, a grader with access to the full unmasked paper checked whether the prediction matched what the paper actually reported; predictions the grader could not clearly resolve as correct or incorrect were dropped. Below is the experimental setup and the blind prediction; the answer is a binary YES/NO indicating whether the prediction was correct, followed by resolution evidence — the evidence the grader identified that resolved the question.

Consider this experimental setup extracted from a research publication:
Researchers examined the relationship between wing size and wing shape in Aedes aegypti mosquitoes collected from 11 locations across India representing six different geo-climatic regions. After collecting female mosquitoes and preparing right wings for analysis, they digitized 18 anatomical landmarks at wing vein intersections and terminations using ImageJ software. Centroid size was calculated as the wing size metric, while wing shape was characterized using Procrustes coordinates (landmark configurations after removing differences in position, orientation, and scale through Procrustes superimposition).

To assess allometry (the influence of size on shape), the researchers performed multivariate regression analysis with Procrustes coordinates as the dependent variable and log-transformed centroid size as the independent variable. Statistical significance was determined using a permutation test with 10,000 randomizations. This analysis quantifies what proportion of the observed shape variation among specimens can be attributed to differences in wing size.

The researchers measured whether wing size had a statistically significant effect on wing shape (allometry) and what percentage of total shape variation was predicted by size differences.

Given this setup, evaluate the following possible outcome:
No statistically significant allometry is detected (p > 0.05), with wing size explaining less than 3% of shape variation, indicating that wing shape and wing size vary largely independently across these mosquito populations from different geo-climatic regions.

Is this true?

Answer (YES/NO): NO